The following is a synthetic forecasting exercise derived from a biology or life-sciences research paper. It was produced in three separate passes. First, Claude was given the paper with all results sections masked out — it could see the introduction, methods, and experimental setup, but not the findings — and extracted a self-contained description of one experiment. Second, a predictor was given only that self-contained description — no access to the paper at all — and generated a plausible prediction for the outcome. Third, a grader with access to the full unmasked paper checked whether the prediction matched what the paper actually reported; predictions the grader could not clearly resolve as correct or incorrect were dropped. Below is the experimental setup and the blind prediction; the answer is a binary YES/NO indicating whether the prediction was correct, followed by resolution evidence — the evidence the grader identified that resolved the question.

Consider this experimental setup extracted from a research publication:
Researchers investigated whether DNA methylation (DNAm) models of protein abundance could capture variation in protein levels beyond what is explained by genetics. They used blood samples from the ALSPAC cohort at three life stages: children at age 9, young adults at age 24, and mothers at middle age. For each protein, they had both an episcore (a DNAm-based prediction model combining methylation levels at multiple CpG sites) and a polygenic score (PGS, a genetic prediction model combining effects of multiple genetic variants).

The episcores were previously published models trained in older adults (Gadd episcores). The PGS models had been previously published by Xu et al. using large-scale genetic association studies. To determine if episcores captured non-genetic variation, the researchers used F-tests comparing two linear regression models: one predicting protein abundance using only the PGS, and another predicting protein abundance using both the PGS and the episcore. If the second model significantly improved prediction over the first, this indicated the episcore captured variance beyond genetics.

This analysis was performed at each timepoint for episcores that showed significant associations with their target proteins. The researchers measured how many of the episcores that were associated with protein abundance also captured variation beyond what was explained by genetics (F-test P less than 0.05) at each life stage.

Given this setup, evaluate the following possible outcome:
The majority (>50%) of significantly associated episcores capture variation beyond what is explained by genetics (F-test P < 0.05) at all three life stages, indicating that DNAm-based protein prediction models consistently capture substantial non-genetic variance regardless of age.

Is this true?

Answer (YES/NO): NO